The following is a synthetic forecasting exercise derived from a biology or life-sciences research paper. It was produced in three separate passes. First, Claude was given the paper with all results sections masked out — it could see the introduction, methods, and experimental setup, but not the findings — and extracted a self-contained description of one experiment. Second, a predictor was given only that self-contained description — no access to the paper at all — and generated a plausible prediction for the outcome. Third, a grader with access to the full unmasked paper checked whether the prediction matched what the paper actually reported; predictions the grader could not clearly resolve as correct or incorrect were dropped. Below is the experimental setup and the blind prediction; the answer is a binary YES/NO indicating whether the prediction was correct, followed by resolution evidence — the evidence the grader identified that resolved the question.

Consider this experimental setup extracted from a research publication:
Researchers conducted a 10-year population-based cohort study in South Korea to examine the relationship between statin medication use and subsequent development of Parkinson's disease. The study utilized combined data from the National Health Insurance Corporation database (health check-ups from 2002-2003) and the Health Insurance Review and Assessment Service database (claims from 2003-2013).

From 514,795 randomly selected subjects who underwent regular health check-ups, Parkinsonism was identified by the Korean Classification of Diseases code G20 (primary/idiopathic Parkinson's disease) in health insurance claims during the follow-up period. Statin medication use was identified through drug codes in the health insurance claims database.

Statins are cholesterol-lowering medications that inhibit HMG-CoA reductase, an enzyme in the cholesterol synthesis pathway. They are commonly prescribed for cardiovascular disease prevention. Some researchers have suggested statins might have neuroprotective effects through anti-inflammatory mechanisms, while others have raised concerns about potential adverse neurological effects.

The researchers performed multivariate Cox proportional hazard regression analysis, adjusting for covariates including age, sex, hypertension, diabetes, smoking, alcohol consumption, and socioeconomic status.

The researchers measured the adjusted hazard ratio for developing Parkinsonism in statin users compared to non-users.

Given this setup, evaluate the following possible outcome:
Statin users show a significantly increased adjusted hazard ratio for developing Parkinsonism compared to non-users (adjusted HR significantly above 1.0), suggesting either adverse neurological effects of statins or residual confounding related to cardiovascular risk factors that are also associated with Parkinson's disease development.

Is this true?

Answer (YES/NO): YES